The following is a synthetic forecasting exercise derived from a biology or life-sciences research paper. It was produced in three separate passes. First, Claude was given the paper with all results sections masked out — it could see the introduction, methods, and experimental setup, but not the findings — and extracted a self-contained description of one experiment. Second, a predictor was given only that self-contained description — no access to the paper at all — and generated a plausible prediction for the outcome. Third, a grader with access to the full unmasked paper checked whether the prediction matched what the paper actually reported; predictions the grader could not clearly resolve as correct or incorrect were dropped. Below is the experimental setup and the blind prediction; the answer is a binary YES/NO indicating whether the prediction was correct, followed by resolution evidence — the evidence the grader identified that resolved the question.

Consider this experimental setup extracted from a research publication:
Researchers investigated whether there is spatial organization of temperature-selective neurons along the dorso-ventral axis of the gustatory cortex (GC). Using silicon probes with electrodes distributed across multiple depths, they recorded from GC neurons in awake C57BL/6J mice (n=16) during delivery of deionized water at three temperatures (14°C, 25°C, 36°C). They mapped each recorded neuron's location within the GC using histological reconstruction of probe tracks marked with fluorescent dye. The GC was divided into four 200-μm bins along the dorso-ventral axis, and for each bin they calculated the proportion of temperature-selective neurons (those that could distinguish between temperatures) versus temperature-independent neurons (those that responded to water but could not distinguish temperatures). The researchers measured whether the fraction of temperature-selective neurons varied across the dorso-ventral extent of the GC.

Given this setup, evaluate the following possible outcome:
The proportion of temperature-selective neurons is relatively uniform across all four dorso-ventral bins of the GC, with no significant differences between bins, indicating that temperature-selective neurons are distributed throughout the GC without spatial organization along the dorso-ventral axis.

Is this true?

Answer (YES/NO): NO